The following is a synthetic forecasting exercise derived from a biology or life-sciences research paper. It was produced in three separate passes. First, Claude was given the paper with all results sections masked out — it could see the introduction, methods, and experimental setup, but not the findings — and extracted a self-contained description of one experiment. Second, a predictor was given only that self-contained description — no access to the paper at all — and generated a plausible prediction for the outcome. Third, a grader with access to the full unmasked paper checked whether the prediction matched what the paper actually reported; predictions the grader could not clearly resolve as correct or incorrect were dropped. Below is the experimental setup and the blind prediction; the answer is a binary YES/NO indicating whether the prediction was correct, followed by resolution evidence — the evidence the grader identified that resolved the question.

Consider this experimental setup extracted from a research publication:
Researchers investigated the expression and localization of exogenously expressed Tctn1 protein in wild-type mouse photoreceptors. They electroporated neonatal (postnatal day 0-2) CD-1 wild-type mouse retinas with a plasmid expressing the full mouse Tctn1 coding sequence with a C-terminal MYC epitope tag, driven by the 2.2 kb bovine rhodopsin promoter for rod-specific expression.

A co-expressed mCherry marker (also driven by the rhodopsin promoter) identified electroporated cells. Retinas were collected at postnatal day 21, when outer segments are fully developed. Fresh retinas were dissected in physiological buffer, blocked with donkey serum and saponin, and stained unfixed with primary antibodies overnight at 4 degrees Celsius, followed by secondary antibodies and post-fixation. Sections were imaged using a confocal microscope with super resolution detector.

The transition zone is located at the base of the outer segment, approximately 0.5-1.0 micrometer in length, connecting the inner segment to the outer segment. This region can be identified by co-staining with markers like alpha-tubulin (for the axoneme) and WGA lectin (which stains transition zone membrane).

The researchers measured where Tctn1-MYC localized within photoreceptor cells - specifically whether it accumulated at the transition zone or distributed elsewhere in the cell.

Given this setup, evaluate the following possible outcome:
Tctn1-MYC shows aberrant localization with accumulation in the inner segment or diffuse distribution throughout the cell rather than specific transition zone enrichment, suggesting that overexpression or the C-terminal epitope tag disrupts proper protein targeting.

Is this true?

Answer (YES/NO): NO